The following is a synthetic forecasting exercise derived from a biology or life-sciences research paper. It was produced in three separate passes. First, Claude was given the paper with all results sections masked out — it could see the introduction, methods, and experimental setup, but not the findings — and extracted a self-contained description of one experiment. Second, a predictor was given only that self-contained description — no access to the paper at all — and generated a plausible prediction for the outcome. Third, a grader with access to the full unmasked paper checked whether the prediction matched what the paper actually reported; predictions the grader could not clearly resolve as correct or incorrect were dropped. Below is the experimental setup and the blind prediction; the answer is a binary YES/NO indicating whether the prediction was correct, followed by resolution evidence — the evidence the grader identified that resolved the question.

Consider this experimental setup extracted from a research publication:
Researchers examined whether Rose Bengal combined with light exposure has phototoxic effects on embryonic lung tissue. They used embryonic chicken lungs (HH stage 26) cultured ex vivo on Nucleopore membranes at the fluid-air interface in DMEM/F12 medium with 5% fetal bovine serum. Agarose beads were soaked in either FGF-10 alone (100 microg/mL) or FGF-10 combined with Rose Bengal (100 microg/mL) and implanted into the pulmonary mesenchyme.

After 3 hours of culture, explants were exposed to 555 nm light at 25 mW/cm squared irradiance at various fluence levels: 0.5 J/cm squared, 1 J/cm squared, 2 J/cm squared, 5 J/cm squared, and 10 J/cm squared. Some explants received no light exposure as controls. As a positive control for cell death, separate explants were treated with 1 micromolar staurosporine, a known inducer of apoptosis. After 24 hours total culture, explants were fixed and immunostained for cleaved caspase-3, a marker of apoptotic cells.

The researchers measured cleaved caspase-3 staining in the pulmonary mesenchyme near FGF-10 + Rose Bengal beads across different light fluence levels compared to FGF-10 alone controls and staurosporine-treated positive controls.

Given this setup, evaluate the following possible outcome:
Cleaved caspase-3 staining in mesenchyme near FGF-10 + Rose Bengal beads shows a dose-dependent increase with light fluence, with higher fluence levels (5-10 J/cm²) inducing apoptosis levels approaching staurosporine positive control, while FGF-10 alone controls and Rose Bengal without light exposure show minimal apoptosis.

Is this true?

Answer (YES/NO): NO